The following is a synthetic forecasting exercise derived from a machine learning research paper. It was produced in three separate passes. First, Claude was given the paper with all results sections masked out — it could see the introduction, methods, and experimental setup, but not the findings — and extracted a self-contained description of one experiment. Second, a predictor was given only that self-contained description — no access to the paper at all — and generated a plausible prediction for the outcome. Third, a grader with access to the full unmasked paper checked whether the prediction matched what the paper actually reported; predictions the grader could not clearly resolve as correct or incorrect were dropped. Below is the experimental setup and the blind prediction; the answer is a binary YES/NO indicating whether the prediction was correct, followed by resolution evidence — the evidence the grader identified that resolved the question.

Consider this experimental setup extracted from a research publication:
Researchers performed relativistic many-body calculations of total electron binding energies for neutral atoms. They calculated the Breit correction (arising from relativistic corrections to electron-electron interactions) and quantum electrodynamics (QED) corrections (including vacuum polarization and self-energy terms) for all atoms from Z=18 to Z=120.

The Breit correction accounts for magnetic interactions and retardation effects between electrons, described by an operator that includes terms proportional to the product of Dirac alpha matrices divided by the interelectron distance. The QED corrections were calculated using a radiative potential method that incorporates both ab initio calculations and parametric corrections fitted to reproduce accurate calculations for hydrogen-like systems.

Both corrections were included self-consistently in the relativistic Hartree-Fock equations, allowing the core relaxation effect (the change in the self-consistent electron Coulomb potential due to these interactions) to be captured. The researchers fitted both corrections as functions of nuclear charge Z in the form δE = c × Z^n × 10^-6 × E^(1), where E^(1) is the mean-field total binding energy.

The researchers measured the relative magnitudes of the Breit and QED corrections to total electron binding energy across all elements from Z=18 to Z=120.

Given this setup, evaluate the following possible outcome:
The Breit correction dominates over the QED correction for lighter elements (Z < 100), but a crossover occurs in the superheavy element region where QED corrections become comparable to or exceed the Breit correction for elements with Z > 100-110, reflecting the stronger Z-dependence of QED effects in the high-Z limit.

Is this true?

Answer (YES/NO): NO